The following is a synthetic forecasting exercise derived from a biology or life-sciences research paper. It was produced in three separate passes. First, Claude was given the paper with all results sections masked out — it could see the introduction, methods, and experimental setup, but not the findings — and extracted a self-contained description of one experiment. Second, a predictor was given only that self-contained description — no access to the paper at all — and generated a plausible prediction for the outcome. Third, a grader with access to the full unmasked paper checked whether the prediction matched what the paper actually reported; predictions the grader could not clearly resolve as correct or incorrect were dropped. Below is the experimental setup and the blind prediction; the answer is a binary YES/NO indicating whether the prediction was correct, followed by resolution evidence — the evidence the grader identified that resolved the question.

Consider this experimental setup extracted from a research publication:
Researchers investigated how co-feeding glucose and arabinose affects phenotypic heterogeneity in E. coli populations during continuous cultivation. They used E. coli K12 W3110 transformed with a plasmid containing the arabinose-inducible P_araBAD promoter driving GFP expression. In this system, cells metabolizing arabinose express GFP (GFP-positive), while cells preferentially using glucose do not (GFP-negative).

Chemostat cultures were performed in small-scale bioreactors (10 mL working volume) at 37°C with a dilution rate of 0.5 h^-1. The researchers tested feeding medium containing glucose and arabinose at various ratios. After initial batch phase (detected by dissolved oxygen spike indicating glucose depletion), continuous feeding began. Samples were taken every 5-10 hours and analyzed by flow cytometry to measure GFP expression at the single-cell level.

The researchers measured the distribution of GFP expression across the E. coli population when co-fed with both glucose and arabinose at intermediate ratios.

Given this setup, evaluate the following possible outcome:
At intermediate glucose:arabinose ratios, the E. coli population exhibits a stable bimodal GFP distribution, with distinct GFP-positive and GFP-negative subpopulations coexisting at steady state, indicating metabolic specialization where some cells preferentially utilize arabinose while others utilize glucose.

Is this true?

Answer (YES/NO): YES